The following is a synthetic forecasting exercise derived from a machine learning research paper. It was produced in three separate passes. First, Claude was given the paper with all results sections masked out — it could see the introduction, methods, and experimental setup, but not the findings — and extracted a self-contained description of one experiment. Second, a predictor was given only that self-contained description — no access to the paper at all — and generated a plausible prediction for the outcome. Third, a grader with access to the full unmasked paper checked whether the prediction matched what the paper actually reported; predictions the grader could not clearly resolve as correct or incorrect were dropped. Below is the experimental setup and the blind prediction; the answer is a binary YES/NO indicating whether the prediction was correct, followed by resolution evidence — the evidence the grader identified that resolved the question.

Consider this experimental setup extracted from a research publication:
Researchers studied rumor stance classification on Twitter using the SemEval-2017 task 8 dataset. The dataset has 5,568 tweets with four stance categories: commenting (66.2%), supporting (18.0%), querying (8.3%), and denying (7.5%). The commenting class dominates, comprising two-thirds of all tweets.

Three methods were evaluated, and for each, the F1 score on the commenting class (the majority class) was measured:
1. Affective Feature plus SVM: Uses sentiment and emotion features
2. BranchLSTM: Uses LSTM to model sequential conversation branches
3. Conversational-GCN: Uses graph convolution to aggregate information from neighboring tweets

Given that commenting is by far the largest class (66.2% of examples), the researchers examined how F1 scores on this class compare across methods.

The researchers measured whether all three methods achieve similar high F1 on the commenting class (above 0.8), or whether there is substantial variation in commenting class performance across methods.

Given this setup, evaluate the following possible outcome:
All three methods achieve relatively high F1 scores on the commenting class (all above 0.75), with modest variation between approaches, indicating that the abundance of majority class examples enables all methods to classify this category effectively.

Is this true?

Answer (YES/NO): YES